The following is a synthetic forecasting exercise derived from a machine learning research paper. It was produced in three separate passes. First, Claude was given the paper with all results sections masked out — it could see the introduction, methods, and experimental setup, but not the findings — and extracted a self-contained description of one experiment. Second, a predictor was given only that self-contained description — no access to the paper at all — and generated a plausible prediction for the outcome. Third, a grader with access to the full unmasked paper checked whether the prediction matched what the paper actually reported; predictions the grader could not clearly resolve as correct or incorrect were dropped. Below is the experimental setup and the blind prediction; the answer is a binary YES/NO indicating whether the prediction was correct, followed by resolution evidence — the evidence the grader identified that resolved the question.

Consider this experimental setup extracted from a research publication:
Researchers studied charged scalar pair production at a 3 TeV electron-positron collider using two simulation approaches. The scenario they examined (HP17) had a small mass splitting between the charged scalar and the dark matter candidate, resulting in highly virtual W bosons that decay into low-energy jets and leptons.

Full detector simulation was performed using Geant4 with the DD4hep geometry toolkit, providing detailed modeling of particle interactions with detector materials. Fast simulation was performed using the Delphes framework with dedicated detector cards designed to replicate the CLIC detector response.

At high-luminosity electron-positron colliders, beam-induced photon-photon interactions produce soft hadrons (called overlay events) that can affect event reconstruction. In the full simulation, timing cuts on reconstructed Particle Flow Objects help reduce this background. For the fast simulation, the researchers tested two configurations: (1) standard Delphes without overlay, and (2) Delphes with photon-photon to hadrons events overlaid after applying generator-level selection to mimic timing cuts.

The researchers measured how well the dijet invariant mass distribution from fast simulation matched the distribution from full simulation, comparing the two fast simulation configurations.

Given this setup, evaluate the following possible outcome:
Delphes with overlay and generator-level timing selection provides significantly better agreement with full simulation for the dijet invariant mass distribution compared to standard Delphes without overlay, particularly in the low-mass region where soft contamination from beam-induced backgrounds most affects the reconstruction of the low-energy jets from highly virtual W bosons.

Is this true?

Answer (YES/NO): YES